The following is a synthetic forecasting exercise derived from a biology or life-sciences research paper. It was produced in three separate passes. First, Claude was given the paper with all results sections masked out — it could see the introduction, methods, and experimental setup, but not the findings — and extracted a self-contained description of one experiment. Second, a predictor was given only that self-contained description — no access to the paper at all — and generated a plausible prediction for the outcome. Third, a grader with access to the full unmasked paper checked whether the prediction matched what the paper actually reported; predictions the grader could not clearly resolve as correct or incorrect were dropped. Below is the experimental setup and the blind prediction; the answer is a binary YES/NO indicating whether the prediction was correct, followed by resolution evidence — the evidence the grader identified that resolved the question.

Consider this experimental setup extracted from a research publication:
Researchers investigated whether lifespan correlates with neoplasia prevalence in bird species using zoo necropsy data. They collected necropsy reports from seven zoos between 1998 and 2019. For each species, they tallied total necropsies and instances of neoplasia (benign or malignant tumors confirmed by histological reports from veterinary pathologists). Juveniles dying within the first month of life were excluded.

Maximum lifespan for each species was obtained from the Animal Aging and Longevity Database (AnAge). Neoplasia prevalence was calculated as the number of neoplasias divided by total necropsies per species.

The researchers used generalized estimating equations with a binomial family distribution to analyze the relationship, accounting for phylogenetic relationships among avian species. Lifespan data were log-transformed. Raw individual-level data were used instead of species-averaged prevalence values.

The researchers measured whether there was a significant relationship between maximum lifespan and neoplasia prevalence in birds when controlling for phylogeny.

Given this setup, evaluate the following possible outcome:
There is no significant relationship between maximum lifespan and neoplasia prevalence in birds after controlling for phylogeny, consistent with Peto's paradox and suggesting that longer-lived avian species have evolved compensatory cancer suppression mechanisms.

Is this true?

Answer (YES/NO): YES